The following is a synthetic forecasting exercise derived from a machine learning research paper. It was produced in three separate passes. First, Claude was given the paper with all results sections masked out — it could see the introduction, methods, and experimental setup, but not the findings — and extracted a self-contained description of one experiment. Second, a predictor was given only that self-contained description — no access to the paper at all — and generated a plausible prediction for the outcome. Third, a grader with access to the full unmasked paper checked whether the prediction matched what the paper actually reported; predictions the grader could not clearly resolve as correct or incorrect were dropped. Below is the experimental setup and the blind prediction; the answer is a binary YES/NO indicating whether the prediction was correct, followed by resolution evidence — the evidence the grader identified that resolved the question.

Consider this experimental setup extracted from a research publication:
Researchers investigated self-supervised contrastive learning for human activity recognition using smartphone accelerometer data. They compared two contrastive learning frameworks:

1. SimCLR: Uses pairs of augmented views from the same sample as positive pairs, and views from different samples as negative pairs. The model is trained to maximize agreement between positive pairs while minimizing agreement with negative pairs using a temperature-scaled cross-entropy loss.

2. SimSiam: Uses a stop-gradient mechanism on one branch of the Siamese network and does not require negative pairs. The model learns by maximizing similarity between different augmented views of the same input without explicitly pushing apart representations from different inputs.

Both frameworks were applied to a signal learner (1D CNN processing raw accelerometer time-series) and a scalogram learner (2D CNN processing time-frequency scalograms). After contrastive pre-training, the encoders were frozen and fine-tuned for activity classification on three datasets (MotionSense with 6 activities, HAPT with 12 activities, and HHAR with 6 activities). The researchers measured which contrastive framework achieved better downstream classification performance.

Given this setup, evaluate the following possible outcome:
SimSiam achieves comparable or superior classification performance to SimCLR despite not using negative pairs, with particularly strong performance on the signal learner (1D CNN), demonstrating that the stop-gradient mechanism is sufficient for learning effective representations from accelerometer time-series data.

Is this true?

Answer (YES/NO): NO